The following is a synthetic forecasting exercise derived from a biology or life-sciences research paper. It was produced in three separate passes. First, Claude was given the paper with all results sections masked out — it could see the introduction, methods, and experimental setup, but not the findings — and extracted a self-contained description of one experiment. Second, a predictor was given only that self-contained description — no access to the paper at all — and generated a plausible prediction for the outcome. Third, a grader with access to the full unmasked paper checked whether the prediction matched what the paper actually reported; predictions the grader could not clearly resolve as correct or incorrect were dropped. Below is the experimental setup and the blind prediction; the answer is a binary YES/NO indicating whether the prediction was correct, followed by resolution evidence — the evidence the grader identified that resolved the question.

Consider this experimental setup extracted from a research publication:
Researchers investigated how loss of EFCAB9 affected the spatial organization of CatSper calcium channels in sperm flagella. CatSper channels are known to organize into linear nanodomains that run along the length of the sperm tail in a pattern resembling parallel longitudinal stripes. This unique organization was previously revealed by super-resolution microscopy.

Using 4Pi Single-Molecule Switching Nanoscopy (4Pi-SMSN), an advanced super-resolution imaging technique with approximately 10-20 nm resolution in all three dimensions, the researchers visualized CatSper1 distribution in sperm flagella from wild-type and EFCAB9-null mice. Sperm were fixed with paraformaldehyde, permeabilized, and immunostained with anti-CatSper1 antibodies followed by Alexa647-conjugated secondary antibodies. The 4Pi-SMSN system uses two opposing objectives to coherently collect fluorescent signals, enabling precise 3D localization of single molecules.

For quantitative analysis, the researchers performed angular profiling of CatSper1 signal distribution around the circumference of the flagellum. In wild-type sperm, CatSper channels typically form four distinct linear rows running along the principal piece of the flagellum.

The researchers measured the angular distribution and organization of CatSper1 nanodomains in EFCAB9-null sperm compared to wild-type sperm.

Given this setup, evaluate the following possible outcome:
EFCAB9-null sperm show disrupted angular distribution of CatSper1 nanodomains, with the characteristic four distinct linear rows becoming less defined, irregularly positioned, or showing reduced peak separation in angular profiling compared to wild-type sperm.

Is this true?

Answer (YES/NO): YES